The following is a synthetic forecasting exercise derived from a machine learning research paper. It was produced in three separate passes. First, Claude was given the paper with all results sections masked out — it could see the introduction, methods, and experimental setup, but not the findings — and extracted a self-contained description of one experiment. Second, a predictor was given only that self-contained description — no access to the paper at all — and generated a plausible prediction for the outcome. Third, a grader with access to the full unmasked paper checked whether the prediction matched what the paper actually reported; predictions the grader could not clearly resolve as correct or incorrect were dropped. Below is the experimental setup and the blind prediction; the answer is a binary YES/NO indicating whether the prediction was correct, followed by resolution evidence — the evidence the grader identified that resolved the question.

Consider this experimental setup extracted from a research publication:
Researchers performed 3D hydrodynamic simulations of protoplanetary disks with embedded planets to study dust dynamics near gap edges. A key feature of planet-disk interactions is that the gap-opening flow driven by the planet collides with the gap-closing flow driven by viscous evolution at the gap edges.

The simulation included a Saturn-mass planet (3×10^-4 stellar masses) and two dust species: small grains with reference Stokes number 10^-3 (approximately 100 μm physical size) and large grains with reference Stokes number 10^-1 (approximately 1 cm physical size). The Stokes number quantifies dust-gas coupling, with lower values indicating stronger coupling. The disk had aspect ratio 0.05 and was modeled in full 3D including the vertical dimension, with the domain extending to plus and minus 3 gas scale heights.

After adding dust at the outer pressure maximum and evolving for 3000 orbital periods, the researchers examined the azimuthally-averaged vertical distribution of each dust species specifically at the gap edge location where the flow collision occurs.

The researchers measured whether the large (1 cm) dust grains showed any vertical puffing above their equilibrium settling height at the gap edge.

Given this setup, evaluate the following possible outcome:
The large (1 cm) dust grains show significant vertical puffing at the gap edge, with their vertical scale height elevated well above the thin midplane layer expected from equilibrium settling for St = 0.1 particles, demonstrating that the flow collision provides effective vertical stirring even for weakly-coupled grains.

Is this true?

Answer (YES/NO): NO